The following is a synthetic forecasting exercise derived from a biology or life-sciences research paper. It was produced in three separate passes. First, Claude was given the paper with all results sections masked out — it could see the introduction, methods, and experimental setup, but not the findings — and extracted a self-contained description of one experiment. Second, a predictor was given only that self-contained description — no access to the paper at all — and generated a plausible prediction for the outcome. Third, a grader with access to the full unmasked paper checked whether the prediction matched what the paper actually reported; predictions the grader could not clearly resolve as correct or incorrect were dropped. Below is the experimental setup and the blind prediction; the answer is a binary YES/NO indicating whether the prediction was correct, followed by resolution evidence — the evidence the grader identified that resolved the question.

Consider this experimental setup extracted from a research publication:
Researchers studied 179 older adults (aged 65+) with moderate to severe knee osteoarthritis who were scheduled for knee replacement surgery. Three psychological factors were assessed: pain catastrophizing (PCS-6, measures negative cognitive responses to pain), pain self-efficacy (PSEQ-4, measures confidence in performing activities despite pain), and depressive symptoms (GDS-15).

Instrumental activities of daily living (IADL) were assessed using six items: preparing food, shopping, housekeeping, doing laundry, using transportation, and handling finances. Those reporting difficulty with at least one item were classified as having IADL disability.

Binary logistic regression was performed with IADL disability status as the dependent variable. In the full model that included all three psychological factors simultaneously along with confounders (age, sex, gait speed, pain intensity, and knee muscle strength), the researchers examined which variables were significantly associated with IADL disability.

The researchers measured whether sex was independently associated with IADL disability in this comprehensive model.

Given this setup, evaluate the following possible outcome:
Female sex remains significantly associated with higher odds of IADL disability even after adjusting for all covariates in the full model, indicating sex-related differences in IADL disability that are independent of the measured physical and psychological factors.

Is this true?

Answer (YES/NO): YES